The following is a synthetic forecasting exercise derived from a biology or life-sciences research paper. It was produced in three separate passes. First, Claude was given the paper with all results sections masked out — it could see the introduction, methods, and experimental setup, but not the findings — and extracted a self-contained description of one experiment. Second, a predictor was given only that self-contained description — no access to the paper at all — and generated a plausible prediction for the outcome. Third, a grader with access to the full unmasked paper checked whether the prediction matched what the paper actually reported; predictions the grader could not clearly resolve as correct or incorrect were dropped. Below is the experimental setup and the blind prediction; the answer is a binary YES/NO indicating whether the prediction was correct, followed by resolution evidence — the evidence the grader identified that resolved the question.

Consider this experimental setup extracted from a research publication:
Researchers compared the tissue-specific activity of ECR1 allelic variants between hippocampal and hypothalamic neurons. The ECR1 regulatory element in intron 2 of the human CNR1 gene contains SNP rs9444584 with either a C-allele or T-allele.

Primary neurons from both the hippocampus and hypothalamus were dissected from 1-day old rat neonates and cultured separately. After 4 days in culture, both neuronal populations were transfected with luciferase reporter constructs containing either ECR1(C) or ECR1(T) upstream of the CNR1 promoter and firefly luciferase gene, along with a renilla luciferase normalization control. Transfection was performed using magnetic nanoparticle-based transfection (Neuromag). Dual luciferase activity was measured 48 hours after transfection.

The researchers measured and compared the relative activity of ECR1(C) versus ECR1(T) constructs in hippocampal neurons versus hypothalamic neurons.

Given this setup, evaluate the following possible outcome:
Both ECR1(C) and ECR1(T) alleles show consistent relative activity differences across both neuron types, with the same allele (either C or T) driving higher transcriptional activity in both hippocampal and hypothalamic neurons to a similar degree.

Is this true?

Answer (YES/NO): NO